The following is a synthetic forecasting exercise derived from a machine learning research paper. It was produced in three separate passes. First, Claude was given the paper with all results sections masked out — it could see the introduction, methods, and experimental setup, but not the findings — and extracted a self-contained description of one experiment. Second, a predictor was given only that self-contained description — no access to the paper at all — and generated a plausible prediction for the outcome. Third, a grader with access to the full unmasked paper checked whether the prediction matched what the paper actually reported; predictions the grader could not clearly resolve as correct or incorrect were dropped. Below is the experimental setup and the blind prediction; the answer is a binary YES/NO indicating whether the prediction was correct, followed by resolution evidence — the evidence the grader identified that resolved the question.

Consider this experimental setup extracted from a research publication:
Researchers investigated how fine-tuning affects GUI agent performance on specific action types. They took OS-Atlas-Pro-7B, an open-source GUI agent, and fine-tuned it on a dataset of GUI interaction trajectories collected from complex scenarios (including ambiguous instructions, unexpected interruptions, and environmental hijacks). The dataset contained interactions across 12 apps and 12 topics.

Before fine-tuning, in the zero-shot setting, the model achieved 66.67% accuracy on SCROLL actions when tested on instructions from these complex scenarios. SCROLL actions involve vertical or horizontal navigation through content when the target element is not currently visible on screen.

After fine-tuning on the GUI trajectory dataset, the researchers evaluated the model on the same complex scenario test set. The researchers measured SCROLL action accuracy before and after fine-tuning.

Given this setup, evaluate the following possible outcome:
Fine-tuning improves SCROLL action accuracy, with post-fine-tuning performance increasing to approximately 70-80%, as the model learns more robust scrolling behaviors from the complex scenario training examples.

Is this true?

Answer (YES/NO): NO